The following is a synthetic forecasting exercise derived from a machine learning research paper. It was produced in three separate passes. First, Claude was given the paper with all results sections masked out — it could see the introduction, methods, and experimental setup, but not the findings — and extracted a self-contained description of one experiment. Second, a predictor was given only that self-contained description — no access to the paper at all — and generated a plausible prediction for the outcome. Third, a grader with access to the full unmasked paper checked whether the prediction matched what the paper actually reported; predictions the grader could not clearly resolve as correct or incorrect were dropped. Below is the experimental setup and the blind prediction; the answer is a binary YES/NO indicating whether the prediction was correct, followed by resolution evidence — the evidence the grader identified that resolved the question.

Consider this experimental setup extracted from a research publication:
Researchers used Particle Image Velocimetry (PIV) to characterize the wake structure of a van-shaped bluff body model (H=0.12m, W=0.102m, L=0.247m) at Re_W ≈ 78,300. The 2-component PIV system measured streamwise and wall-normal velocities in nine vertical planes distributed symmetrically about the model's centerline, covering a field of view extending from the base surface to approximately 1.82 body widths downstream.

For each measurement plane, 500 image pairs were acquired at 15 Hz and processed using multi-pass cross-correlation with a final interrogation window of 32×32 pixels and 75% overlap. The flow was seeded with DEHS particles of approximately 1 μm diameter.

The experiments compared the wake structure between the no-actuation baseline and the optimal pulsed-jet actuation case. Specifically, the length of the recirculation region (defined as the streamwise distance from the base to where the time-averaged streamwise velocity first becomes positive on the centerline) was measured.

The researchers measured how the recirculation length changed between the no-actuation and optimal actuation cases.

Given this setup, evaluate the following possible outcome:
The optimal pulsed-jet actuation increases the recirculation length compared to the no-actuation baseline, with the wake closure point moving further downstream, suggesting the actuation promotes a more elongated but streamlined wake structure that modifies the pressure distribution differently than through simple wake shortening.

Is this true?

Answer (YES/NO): NO